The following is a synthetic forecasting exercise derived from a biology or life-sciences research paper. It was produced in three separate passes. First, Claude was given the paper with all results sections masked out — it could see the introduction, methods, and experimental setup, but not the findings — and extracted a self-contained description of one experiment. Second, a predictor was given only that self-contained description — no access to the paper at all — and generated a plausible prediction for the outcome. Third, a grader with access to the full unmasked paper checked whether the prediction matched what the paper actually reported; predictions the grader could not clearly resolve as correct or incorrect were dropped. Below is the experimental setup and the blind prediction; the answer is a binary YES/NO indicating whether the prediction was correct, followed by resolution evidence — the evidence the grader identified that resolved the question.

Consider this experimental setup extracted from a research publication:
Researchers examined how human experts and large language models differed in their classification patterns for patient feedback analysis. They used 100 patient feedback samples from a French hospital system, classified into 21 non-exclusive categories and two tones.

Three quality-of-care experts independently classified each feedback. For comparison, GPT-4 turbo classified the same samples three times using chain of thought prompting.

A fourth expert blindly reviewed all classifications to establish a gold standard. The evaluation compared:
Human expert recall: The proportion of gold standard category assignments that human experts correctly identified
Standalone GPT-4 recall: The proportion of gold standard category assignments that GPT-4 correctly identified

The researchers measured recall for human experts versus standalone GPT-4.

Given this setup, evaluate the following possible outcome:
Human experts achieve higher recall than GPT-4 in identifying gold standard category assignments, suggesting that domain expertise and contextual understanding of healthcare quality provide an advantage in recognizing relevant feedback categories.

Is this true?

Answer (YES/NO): NO